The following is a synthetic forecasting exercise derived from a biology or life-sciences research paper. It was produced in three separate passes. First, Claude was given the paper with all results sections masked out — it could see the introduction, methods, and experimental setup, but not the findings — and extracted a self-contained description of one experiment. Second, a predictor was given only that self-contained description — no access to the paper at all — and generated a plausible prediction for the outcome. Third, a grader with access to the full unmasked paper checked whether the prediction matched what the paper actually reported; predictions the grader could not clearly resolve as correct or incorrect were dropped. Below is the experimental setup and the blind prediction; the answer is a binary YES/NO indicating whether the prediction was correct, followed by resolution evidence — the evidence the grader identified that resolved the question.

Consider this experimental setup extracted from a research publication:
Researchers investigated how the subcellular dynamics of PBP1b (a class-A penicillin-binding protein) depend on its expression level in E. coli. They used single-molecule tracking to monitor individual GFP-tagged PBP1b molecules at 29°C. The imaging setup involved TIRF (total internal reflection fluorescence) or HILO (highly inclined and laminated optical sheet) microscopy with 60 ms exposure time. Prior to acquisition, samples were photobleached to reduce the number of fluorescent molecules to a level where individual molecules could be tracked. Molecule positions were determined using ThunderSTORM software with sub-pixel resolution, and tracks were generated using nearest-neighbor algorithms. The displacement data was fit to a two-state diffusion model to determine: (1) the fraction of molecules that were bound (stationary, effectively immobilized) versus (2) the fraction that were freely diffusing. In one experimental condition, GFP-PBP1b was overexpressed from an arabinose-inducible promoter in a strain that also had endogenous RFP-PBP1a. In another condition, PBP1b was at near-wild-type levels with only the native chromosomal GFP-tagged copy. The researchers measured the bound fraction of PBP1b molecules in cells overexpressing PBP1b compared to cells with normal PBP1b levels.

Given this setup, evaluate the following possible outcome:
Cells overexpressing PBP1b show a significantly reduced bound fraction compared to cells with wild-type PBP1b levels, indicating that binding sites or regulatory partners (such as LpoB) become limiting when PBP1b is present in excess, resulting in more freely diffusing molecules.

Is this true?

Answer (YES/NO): YES